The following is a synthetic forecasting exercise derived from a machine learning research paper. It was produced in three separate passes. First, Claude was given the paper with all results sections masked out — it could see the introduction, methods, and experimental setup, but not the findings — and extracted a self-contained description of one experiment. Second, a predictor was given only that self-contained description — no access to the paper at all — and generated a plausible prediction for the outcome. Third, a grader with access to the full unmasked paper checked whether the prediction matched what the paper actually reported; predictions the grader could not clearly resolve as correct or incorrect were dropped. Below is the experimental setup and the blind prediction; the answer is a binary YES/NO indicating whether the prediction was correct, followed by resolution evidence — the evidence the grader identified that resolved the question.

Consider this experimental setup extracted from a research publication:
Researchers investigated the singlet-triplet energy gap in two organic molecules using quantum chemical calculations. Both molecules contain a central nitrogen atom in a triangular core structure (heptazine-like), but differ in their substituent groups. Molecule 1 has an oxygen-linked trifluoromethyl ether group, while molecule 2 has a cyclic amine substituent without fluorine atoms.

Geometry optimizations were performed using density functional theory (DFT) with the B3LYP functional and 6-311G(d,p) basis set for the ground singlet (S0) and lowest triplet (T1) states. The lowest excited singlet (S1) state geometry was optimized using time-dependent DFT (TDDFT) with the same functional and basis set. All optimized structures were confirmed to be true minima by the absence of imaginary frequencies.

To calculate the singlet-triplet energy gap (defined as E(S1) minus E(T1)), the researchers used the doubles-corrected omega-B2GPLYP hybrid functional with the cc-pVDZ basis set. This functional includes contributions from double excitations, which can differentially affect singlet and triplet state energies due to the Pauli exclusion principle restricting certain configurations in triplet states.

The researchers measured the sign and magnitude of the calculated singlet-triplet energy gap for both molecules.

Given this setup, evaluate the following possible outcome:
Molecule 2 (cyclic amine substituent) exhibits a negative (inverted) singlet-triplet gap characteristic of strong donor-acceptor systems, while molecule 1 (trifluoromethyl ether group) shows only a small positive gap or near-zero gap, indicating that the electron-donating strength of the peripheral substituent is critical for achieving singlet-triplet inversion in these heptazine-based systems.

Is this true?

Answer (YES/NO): NO